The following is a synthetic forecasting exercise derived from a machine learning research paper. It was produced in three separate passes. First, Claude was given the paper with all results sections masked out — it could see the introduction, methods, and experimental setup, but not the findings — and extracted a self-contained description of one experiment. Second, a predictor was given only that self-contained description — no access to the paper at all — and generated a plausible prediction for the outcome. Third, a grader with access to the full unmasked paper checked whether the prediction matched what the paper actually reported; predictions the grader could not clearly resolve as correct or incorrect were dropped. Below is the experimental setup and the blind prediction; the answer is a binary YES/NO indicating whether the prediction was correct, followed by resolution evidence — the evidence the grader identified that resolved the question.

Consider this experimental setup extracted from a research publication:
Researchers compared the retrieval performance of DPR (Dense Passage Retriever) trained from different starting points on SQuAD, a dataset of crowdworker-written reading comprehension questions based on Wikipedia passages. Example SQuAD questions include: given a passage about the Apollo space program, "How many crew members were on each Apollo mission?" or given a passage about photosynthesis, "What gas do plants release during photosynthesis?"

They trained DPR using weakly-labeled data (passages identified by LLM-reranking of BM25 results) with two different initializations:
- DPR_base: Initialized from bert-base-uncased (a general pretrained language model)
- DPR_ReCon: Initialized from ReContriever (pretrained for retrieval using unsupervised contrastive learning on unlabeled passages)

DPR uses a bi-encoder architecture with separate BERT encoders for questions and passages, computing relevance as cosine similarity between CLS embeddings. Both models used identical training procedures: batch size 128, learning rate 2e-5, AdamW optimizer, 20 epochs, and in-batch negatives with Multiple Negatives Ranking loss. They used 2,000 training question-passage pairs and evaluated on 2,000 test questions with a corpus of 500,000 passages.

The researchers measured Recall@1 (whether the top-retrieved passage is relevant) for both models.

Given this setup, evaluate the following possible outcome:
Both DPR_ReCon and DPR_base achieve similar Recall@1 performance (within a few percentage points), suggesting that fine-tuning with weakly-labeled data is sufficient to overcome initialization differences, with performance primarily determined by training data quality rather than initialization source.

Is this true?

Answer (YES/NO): NO